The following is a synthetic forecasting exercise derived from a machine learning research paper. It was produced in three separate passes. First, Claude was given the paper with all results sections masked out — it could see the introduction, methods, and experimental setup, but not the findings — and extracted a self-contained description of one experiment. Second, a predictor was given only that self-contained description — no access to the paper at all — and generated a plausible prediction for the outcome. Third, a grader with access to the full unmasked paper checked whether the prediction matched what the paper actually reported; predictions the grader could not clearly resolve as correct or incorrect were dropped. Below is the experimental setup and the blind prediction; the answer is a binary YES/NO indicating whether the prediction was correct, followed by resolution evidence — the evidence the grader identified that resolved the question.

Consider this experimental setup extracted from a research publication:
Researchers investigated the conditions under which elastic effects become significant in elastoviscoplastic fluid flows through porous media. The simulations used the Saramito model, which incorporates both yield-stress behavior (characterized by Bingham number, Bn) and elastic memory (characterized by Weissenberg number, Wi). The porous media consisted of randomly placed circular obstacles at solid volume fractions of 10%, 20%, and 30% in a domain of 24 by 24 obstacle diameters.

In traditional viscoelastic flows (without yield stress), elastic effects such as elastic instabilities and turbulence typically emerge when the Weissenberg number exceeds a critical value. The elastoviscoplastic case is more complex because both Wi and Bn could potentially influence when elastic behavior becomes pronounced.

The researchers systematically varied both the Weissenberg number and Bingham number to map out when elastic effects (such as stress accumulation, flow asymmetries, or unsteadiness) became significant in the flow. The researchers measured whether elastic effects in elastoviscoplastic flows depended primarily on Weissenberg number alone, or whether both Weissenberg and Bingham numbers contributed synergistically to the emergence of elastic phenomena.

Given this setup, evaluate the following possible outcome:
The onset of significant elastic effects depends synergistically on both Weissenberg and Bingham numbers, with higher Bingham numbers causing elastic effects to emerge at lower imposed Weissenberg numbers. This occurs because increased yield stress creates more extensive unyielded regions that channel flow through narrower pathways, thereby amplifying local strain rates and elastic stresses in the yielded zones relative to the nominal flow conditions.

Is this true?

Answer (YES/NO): YES